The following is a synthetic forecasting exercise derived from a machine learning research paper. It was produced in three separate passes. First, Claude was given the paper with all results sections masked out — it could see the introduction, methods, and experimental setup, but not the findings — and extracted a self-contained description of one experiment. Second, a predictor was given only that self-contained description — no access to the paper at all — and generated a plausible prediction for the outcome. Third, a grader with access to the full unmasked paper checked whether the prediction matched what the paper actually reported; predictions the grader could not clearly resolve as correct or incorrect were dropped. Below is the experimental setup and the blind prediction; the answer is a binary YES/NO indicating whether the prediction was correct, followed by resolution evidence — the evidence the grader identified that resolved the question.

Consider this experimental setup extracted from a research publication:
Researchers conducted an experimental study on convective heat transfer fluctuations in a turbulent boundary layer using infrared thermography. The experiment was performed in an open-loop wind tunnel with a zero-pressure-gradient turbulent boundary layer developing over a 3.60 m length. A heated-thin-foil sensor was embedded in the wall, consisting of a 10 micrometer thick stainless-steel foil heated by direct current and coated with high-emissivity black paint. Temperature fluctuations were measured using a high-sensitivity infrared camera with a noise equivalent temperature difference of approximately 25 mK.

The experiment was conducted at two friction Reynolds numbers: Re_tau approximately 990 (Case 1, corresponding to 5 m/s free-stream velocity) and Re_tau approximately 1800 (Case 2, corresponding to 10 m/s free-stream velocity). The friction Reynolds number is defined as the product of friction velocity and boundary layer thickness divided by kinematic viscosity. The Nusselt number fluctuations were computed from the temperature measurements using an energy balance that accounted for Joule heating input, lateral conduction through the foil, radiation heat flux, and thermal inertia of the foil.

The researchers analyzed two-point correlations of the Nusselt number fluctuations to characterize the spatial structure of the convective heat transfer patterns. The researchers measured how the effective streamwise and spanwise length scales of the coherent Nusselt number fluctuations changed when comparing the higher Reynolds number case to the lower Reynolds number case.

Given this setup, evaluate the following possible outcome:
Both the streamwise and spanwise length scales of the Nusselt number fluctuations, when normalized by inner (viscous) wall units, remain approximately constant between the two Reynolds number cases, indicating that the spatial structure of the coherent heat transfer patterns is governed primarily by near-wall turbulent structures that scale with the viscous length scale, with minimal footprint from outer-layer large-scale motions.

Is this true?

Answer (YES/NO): NO